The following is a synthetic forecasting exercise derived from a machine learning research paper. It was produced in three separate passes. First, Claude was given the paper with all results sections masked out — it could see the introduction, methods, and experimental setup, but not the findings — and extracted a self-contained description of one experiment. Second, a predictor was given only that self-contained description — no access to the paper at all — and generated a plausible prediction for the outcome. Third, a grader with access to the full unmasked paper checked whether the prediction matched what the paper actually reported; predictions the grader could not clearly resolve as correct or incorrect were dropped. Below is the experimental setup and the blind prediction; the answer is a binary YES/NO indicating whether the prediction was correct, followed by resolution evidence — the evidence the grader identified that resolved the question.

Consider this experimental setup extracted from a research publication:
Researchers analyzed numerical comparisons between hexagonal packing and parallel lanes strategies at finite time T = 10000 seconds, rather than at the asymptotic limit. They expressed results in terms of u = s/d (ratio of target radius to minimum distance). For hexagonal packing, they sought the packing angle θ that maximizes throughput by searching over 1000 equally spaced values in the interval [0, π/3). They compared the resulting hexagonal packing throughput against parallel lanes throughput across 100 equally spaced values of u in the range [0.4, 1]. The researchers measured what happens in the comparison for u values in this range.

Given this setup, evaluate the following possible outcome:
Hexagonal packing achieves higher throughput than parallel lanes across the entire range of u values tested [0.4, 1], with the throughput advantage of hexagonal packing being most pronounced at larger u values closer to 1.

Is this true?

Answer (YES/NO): NO